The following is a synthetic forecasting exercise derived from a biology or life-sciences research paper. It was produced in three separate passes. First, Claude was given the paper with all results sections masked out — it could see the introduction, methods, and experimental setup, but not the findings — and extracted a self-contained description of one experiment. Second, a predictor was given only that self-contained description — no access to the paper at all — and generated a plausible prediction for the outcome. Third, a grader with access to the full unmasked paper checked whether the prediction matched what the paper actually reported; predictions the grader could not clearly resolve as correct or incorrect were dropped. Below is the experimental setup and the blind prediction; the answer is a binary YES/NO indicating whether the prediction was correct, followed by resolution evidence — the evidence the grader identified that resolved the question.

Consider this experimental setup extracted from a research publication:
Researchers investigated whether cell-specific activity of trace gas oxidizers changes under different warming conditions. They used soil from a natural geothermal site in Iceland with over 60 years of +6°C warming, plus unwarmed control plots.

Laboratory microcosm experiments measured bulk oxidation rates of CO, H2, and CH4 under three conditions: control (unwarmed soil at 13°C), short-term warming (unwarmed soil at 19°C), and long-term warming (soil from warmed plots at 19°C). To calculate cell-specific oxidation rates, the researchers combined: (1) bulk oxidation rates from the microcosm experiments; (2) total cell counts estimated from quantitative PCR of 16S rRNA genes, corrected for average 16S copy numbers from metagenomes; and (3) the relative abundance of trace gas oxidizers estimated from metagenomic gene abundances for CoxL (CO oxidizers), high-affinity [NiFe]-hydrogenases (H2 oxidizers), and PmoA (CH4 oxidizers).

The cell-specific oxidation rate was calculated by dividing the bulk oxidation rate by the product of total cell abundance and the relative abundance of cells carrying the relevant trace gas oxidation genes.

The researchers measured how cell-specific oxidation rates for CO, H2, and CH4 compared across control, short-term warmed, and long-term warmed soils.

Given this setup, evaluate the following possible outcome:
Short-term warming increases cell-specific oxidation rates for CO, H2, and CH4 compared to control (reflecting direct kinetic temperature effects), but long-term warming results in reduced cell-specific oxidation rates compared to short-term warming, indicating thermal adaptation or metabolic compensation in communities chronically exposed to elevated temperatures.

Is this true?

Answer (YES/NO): NO